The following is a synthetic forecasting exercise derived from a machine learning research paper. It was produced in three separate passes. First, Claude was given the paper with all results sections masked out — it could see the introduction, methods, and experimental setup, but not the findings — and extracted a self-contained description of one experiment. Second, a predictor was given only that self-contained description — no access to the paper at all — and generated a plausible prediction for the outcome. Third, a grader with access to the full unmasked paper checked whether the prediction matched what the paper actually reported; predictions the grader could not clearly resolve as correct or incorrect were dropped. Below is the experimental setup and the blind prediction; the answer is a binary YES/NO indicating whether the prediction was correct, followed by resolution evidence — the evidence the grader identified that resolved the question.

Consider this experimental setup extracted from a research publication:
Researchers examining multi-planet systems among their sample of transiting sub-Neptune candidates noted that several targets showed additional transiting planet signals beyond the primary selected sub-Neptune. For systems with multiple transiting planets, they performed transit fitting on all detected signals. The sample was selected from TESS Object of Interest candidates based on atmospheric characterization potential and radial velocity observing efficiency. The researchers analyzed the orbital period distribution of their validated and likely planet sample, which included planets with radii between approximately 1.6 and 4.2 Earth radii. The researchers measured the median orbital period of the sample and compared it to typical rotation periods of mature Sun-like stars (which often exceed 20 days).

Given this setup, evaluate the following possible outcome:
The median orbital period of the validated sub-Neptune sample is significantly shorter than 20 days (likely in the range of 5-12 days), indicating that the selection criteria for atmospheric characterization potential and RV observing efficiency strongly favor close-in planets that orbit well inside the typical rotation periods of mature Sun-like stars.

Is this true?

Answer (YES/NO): YES